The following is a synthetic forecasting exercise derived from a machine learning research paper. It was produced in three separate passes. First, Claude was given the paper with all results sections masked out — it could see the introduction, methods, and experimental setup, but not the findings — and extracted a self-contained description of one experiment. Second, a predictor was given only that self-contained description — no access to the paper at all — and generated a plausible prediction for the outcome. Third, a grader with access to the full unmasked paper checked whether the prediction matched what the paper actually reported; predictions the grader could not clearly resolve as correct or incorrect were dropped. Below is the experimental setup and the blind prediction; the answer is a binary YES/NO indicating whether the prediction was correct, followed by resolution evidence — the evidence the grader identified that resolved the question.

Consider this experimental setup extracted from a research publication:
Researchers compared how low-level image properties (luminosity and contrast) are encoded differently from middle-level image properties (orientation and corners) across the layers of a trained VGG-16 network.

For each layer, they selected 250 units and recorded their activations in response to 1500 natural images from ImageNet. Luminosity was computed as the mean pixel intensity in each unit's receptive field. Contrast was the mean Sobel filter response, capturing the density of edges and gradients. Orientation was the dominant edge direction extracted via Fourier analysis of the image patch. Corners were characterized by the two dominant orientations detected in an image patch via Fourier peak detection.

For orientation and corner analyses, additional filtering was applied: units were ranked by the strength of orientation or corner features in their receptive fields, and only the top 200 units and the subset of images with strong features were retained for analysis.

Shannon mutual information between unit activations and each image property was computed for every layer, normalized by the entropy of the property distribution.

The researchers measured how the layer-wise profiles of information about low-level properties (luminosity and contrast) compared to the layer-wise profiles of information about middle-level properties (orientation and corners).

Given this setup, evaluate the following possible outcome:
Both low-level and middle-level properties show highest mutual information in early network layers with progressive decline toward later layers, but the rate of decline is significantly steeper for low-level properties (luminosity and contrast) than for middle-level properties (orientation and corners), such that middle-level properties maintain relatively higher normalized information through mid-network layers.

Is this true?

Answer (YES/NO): NO